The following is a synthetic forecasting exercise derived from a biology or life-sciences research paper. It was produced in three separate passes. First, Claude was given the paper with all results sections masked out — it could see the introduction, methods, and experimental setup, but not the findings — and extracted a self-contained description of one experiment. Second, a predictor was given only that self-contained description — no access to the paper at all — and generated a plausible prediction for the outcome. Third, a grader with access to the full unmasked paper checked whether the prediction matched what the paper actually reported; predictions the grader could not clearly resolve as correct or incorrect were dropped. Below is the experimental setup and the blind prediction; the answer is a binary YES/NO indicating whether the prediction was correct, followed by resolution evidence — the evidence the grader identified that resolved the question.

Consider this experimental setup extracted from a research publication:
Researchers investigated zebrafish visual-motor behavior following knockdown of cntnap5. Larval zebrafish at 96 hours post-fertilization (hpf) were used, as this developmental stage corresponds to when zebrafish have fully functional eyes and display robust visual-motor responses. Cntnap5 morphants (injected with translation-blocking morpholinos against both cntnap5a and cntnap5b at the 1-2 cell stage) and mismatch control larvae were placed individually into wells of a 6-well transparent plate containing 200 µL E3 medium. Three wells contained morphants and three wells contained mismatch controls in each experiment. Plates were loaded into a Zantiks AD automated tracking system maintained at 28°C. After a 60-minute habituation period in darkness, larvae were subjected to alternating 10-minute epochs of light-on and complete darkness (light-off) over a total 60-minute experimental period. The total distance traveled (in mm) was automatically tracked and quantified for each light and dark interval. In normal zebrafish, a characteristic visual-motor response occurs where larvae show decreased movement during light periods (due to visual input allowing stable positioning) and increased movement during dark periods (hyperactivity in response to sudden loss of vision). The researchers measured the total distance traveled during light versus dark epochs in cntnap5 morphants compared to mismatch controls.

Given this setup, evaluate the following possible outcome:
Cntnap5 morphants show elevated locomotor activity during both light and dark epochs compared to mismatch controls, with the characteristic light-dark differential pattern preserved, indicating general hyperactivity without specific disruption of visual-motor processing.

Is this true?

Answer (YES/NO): NO